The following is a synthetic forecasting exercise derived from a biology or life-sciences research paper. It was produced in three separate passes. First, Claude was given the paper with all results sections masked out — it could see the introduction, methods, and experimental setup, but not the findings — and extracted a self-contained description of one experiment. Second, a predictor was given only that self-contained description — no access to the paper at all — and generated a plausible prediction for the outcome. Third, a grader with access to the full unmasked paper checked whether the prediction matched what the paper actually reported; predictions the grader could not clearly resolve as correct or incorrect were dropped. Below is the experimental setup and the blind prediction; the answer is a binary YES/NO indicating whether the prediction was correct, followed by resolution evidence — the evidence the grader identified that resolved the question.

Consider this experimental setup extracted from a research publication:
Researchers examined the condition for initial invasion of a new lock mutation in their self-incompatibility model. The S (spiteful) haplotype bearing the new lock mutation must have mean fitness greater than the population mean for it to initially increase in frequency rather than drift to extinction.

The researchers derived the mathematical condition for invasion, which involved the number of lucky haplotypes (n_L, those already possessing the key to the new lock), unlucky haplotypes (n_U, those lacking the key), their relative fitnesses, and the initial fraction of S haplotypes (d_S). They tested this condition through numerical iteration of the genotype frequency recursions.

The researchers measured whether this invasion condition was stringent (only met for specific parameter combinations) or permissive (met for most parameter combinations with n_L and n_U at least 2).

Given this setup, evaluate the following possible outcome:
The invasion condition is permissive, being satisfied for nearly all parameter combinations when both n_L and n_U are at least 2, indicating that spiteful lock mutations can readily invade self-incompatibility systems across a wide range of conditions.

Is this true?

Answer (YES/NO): YES